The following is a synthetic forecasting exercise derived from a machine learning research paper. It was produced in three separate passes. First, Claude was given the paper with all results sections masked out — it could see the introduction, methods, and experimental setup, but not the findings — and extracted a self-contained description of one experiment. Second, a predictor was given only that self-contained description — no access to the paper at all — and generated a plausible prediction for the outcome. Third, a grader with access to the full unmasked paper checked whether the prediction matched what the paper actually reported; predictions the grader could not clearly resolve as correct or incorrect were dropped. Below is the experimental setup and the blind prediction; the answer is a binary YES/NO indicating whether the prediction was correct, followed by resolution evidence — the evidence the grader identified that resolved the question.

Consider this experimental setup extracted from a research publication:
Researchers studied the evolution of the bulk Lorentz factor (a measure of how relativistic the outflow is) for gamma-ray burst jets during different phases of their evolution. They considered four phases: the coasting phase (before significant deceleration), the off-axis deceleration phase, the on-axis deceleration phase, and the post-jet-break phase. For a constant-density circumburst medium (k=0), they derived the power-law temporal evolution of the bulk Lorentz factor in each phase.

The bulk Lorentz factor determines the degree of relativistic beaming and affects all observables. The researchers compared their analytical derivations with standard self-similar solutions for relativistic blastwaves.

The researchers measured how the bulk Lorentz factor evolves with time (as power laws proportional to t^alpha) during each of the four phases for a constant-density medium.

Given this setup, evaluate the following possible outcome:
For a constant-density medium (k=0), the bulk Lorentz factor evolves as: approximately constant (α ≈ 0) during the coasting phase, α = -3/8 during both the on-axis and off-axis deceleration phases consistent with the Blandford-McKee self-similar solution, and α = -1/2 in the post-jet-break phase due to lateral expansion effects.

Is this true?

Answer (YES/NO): NO